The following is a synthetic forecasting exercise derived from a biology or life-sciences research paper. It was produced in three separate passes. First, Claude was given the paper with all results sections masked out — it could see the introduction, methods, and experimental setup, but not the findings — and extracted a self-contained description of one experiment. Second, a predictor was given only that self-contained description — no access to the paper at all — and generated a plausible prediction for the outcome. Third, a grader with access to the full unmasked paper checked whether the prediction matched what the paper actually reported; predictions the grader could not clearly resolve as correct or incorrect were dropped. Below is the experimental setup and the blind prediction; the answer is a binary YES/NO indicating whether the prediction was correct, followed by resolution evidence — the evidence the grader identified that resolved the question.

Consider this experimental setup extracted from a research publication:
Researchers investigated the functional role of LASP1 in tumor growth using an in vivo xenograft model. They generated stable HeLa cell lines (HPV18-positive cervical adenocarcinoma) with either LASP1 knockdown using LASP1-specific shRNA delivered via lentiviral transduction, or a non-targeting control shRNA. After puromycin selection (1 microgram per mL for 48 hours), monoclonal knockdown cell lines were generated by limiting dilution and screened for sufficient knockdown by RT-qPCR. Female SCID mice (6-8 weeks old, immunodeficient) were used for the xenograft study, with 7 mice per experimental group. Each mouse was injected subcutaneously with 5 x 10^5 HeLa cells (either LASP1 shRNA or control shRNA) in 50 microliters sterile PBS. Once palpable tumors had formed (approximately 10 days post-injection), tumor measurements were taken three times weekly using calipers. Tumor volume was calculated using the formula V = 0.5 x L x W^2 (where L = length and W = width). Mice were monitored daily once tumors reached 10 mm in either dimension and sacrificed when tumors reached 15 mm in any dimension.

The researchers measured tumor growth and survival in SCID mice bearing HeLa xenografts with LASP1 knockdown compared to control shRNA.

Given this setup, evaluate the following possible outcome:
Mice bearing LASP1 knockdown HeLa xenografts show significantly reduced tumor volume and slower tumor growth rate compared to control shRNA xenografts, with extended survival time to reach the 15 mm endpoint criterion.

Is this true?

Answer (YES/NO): YES